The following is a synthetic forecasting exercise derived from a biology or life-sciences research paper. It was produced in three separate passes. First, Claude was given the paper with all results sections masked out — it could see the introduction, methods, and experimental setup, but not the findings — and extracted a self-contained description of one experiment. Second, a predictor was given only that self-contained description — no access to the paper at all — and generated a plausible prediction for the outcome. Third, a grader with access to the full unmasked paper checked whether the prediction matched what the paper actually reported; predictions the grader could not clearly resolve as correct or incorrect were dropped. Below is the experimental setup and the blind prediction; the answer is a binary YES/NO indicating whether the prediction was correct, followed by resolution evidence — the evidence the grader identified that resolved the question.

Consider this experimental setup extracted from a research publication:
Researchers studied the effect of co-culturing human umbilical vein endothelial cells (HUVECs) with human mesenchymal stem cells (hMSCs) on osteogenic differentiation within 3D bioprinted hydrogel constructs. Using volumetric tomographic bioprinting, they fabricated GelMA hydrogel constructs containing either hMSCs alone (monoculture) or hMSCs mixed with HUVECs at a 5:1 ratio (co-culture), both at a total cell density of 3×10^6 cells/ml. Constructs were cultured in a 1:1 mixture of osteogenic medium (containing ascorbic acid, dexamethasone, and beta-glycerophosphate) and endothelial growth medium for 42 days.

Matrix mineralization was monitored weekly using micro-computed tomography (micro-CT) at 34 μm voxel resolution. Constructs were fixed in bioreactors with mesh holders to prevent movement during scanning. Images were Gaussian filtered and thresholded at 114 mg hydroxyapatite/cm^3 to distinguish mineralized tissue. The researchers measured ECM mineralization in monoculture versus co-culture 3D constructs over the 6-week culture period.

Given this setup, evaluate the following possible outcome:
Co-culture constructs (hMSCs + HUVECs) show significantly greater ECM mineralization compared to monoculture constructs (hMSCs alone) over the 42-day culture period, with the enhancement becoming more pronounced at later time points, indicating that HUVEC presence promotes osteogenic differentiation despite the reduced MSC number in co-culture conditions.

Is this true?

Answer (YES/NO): NO